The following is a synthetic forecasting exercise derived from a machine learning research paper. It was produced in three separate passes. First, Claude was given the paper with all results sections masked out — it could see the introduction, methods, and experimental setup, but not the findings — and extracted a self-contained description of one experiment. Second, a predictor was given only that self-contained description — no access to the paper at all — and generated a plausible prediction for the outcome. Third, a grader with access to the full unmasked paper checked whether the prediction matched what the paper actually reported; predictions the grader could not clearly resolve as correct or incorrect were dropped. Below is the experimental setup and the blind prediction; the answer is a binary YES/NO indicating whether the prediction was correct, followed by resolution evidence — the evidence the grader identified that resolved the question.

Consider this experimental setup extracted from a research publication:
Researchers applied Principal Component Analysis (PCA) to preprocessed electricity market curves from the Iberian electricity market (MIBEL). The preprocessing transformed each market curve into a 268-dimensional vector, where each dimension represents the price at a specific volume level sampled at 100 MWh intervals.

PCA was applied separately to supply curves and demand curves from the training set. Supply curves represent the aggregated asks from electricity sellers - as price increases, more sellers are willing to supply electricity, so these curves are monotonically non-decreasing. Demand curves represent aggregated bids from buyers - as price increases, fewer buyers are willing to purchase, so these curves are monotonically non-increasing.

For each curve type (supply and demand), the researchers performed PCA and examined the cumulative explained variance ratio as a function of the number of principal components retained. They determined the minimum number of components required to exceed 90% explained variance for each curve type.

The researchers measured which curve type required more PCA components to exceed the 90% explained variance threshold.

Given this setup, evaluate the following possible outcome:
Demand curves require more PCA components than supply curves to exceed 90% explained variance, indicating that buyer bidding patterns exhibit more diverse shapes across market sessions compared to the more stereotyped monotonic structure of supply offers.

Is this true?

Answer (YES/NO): YES